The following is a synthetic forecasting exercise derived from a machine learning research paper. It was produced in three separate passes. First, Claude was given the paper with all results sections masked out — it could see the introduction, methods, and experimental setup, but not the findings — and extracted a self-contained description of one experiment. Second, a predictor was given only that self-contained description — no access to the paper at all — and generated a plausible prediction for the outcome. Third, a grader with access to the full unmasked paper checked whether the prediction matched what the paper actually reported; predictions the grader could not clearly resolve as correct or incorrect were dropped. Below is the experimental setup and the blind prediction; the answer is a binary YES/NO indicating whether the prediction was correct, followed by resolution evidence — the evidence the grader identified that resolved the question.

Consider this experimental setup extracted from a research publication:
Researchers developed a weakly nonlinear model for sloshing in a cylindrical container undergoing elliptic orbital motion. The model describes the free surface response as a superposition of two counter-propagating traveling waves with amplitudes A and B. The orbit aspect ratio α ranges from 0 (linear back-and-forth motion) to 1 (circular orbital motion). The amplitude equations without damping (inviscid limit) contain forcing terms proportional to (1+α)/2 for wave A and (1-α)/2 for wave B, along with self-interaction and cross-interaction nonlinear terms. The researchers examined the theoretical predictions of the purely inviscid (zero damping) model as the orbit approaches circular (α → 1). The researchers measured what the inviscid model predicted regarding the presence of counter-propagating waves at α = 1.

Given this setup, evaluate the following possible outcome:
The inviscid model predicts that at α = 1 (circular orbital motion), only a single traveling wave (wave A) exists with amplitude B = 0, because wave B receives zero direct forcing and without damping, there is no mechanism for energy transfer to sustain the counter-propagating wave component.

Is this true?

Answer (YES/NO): NO